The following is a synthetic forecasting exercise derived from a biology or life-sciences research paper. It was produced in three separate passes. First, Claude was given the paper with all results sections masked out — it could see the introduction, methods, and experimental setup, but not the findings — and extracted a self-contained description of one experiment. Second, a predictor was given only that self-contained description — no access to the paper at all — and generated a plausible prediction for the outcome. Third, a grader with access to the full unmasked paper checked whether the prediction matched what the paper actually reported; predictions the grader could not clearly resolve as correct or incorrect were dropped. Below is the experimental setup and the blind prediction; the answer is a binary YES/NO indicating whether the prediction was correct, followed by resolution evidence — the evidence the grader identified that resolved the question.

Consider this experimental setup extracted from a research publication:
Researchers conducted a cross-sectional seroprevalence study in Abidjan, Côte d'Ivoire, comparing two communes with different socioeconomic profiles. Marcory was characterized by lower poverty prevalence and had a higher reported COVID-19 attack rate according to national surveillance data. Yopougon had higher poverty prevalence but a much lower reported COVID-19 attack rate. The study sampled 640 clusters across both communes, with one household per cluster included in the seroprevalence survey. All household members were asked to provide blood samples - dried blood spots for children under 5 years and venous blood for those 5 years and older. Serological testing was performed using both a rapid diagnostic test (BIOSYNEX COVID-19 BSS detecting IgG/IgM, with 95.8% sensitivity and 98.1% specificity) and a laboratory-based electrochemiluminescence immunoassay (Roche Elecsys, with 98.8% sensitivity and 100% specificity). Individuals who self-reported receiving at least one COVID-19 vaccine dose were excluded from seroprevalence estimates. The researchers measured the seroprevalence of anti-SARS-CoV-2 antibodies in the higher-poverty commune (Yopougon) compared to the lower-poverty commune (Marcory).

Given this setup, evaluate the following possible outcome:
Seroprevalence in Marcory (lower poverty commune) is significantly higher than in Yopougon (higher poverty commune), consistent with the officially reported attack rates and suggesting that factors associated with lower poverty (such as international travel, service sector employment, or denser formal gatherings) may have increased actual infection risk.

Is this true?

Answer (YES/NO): NO